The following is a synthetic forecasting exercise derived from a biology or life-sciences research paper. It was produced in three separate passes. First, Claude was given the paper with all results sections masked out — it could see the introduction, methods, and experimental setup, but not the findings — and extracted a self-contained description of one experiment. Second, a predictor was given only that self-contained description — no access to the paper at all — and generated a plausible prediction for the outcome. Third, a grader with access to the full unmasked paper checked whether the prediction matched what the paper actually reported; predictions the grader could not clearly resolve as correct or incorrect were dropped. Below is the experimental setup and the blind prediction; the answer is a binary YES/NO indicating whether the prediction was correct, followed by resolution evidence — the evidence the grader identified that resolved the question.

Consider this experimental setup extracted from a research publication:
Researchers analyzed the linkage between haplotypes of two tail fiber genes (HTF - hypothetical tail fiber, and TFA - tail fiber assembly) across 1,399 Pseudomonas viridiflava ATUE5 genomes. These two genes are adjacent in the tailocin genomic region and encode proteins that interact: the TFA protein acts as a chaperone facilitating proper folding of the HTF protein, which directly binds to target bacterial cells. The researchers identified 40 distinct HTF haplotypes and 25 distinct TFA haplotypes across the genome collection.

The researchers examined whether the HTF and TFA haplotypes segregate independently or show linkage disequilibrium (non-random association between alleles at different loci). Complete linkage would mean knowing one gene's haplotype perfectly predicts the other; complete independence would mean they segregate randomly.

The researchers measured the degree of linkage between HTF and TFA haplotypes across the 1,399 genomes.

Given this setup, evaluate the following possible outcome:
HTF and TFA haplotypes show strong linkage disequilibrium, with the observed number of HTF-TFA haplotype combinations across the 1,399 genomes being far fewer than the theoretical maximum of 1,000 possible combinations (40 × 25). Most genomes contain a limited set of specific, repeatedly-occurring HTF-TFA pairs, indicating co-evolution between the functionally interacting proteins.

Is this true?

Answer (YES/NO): YES